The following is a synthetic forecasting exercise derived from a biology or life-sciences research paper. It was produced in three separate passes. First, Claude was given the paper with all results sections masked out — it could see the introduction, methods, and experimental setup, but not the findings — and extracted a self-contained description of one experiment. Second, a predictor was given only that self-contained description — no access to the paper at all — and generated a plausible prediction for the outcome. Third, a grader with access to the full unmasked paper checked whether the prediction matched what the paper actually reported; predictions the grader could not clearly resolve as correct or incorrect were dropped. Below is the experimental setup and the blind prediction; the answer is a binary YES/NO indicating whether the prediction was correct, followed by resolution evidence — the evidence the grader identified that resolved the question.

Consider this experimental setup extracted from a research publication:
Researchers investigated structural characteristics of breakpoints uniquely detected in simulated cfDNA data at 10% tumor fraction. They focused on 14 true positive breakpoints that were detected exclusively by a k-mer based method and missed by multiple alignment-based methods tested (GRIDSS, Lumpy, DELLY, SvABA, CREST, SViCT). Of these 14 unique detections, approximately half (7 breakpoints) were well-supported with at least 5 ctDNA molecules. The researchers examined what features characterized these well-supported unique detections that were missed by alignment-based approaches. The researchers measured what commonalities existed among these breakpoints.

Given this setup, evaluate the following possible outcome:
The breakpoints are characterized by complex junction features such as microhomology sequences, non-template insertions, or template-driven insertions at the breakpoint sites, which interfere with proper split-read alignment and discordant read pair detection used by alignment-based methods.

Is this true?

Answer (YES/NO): NO